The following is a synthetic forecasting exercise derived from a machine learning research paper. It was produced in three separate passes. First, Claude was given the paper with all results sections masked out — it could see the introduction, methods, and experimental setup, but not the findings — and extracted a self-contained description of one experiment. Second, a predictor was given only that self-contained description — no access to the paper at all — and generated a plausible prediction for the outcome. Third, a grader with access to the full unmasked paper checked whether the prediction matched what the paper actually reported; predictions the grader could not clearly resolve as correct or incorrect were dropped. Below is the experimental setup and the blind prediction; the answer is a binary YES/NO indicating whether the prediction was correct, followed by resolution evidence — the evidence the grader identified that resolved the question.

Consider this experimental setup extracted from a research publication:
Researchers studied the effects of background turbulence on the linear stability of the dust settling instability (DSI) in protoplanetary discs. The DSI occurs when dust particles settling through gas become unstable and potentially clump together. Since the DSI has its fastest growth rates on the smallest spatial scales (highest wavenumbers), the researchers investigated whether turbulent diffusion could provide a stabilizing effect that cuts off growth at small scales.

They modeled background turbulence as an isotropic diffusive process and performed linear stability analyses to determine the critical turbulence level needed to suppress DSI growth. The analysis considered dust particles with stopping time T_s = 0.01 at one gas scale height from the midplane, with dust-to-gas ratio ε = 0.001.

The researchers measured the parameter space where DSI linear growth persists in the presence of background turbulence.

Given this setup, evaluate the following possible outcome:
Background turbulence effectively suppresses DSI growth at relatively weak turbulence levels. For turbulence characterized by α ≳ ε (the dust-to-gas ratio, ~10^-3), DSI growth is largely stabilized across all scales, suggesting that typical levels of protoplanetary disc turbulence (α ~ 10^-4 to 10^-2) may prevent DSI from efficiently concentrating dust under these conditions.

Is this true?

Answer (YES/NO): YES